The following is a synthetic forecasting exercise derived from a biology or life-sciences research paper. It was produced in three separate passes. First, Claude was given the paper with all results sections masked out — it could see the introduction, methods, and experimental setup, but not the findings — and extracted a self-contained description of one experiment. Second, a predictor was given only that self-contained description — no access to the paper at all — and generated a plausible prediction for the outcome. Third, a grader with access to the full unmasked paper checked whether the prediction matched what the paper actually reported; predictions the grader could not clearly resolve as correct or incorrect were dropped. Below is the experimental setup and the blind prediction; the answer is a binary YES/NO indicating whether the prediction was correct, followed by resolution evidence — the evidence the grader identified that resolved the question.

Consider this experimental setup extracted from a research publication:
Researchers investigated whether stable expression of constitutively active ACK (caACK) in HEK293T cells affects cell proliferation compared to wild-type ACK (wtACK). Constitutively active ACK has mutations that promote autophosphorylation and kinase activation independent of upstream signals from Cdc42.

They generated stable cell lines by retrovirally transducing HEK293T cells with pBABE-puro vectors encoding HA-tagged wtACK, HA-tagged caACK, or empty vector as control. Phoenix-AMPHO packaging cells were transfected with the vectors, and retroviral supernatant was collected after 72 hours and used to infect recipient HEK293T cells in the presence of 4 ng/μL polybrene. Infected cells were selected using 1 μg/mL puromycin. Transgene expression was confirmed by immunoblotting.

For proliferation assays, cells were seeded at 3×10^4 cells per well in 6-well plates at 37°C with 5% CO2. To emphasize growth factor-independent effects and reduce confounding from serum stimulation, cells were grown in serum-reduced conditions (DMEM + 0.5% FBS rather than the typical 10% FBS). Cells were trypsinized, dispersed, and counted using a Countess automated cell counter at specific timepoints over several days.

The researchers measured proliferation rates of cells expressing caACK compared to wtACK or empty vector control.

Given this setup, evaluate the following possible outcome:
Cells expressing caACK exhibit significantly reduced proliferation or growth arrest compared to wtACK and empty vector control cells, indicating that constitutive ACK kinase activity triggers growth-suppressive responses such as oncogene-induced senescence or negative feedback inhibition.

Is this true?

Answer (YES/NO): NO